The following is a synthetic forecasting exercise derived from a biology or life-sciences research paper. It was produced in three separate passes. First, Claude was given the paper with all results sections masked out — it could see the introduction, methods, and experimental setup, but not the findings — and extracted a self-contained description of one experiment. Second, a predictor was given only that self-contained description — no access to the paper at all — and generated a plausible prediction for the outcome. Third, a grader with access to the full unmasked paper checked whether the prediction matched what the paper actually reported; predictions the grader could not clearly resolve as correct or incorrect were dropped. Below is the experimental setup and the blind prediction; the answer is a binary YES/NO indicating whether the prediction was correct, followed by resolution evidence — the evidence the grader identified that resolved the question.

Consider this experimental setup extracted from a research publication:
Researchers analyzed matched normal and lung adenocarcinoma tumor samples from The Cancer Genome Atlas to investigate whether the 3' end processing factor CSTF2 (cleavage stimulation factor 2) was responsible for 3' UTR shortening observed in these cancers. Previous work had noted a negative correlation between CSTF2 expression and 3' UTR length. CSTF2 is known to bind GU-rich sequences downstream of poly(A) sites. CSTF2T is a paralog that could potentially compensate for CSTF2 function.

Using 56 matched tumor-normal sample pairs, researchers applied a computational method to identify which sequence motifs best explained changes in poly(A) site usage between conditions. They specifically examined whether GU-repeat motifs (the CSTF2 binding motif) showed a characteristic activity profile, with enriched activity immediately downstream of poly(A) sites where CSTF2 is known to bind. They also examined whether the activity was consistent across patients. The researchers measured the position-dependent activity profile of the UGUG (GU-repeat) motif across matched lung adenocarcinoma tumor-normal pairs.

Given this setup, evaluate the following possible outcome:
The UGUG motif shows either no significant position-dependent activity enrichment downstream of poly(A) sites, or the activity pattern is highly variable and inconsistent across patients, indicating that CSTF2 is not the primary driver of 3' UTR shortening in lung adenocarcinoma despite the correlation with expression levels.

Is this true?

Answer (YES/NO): YES